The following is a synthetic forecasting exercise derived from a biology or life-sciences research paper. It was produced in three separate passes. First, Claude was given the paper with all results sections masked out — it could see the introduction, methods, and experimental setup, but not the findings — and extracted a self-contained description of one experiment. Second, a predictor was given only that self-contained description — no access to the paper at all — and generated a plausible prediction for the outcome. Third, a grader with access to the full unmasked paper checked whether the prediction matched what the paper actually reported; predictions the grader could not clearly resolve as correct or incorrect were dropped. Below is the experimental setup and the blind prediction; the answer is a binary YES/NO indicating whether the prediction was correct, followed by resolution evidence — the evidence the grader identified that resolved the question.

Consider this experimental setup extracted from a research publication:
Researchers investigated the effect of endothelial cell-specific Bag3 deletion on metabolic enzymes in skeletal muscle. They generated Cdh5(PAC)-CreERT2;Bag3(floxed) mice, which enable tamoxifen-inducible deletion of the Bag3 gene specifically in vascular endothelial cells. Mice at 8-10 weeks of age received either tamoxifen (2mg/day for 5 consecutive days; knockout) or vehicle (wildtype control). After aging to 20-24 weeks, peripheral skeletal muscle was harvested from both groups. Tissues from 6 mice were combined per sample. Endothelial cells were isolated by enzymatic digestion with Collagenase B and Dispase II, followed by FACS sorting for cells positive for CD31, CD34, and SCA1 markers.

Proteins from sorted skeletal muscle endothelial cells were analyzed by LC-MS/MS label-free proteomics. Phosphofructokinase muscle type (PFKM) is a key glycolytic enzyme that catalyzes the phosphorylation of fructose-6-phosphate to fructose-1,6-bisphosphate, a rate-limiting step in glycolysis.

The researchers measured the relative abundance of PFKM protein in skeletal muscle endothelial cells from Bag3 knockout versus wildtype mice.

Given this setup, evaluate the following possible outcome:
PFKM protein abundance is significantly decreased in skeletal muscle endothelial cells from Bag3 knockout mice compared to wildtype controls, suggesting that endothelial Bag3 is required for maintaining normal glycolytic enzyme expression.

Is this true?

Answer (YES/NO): NO